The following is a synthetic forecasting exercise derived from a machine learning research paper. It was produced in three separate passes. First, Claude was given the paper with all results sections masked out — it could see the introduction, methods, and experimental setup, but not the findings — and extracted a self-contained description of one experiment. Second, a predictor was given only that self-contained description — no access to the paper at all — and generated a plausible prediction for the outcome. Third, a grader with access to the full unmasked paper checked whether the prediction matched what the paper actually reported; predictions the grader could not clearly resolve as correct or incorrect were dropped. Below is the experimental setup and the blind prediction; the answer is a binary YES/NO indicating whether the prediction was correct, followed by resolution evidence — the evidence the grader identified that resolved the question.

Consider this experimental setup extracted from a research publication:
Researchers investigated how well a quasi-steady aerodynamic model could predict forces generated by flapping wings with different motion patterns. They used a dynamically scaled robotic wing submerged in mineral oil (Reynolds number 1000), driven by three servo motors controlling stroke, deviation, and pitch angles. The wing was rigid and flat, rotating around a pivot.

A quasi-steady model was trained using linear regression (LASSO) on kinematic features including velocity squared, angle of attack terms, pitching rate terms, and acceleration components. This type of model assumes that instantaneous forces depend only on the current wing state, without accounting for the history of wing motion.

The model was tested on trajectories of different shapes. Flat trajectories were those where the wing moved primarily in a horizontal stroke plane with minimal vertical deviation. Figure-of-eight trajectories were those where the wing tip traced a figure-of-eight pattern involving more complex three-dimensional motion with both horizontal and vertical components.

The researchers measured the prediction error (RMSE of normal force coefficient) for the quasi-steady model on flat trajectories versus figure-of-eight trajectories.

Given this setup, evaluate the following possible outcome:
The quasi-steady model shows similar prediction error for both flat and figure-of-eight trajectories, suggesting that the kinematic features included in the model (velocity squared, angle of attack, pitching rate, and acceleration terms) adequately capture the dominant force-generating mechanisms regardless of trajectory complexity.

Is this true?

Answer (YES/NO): NO